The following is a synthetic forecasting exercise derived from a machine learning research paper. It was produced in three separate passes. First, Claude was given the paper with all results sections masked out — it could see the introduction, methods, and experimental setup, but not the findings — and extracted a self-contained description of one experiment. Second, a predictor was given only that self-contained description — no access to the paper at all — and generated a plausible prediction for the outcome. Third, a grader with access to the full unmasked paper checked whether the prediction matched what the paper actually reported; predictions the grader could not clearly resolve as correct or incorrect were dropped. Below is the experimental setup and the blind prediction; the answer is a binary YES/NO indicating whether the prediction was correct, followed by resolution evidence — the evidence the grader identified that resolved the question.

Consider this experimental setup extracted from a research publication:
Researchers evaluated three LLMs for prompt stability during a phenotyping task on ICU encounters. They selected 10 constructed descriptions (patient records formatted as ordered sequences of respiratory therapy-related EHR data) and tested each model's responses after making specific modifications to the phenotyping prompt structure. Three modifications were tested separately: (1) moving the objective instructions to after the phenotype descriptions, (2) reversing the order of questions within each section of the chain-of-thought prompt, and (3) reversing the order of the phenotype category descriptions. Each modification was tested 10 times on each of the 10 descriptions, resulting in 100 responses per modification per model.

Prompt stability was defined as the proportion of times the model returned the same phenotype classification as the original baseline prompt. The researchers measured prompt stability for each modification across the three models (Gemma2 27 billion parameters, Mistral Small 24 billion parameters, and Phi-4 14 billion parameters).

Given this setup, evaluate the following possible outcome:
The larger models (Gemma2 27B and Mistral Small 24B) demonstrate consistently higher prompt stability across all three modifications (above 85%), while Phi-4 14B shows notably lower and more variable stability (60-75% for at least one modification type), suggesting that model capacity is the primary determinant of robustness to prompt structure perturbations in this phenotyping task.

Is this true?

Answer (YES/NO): NO